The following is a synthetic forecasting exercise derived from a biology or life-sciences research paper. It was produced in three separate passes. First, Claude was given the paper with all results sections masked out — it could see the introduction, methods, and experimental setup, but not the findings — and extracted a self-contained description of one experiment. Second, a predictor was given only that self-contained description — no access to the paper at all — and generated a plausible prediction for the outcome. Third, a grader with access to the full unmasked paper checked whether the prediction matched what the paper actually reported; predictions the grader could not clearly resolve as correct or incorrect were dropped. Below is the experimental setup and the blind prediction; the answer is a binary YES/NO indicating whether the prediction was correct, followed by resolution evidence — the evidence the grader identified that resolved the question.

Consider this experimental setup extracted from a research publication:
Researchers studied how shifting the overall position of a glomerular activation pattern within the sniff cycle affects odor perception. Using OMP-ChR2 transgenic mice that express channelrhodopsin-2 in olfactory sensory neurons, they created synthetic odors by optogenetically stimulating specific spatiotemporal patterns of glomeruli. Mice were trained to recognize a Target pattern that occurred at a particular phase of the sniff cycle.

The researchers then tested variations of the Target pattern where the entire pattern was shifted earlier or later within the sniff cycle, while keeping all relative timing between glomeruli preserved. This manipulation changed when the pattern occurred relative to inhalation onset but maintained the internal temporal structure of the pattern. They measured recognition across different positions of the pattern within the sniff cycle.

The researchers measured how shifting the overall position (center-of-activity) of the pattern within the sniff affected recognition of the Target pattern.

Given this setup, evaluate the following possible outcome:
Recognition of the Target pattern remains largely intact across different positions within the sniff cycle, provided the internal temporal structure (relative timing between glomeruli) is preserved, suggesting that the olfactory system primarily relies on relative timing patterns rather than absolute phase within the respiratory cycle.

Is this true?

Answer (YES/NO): YES